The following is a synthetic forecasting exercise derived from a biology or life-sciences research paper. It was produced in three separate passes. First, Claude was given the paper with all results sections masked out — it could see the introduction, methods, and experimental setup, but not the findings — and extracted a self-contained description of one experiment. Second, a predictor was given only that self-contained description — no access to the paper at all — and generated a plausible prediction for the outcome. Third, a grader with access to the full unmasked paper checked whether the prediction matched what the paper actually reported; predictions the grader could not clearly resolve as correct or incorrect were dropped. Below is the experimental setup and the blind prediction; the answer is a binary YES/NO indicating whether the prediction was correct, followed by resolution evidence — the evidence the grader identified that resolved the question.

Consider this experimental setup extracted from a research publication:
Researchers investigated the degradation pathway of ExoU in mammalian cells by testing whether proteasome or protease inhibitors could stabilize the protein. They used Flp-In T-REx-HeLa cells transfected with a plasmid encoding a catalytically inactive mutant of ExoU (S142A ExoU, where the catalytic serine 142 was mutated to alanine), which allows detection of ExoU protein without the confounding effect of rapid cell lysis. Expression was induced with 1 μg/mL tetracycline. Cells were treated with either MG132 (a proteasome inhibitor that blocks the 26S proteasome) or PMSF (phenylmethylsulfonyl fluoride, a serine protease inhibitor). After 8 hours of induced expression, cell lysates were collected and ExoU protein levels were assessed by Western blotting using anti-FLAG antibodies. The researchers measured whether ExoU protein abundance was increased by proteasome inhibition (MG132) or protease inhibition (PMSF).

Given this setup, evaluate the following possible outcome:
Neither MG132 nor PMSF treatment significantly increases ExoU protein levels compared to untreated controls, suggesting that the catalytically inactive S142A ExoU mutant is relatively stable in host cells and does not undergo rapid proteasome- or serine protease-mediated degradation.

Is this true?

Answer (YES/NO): NO